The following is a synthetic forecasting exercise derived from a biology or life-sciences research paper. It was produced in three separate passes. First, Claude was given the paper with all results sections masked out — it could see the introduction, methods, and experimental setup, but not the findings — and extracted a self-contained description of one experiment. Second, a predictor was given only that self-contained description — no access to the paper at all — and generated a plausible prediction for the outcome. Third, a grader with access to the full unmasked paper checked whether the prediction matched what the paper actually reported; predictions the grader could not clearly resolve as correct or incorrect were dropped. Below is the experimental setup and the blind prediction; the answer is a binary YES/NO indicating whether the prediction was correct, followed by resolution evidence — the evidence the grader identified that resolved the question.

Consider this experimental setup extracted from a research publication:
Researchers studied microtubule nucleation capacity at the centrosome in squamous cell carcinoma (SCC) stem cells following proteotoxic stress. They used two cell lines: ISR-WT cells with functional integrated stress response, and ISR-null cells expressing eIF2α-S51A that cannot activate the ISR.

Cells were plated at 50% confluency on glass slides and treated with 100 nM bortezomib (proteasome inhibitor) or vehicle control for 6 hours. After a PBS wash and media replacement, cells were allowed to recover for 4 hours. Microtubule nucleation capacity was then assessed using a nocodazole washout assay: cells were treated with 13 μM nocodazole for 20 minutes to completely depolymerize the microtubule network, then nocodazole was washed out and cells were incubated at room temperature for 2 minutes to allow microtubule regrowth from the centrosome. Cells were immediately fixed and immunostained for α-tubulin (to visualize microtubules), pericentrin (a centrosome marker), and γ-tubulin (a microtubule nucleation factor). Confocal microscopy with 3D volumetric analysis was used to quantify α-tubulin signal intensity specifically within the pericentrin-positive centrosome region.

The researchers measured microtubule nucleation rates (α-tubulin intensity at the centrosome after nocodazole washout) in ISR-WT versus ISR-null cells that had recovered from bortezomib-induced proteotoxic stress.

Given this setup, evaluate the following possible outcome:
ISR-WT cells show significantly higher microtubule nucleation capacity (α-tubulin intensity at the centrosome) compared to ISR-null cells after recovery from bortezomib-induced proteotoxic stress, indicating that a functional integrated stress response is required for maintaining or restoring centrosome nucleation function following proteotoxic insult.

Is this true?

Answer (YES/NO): YES